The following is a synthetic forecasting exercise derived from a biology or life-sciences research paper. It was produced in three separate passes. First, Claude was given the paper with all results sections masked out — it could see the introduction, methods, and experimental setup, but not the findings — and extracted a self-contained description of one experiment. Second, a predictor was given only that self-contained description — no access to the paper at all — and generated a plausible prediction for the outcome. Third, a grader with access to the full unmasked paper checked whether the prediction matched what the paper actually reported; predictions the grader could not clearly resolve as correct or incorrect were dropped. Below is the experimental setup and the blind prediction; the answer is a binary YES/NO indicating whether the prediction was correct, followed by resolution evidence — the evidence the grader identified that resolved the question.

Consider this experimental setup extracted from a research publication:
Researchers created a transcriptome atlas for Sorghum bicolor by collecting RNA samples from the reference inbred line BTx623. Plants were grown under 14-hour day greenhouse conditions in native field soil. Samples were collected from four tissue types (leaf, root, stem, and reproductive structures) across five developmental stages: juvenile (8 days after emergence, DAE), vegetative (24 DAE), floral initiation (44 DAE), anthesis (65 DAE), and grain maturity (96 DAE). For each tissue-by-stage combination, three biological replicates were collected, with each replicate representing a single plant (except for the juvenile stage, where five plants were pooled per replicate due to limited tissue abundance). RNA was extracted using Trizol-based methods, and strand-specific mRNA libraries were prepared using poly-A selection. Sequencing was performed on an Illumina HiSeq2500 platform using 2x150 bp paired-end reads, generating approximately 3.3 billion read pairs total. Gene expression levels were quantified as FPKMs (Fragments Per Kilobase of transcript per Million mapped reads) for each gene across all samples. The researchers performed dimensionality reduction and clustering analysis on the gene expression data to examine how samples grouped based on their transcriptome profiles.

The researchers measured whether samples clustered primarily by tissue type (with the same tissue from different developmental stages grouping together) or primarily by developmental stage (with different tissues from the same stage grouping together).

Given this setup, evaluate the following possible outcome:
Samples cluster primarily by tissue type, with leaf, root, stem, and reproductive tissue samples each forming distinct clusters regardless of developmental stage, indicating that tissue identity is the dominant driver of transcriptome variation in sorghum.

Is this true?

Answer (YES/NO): YES